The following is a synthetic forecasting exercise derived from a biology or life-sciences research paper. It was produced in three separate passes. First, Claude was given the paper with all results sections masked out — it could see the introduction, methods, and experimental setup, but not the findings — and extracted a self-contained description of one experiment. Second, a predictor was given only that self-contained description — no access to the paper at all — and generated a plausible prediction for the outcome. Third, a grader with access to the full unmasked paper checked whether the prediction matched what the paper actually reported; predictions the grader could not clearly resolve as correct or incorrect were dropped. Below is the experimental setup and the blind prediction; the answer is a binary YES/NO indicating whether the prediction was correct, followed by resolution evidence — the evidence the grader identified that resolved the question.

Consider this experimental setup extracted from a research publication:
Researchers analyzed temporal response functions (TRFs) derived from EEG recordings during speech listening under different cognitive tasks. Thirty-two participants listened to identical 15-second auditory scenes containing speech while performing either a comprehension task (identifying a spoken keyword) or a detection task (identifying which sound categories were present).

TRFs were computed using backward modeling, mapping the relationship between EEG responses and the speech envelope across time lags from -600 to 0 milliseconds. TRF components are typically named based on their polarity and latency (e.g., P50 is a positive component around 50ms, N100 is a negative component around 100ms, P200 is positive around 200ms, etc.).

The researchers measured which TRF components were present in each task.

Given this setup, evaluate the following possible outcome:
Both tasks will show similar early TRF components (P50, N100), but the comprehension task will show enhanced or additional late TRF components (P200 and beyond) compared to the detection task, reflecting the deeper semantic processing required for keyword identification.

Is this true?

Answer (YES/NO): NO